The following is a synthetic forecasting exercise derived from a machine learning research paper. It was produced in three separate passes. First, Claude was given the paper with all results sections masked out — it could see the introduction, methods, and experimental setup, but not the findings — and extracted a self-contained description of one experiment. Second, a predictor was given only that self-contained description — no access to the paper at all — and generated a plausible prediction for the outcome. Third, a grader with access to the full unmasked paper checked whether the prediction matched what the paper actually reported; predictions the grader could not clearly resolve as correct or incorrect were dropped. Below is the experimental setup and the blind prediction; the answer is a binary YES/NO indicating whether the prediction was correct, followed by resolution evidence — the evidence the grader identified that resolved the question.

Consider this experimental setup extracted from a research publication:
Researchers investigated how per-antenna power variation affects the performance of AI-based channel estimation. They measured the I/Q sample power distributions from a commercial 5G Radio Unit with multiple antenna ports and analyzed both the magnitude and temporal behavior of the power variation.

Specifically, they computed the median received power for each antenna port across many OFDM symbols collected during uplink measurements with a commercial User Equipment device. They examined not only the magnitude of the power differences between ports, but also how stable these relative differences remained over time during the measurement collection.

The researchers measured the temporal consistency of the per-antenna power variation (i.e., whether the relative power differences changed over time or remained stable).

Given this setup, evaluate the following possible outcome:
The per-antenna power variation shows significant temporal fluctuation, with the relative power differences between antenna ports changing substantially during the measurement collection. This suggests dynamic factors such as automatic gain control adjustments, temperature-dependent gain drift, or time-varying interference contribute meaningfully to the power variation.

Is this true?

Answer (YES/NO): NO